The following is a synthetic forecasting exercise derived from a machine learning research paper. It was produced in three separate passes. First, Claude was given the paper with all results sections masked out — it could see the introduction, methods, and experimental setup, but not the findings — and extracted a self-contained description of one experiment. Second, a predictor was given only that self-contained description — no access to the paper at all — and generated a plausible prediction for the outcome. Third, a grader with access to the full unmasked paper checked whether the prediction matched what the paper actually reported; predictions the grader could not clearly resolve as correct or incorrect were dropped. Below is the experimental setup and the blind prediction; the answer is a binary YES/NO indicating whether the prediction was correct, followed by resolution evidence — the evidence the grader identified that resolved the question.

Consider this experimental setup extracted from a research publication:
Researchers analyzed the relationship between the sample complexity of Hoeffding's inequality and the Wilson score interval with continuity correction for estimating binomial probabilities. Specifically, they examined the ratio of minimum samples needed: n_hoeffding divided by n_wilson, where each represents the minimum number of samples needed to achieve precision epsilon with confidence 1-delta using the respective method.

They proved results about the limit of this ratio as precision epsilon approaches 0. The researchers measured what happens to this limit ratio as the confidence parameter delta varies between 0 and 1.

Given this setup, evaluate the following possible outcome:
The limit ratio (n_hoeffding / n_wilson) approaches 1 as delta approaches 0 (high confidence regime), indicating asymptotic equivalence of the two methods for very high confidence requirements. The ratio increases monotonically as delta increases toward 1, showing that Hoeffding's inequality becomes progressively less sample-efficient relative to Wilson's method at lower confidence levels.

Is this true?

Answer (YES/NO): YES